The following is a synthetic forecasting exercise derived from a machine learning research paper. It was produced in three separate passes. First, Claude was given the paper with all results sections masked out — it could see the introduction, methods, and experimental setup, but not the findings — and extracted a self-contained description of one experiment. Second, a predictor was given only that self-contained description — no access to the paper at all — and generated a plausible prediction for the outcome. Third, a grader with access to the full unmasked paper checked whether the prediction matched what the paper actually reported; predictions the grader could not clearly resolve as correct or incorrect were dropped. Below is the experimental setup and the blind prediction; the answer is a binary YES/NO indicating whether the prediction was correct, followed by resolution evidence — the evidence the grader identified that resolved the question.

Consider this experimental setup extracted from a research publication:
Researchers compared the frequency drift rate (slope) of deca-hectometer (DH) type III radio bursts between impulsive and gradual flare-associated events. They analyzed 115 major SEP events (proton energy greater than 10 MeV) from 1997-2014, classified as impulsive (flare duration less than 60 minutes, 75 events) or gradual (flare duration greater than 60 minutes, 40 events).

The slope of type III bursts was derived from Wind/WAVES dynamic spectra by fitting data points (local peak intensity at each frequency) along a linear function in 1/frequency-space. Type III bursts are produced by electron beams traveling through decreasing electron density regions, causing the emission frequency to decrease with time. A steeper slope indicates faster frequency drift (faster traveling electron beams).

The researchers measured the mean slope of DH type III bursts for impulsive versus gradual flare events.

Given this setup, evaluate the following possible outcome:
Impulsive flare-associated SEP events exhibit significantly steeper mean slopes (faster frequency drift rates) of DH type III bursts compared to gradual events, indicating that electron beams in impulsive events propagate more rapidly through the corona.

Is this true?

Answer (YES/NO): YES